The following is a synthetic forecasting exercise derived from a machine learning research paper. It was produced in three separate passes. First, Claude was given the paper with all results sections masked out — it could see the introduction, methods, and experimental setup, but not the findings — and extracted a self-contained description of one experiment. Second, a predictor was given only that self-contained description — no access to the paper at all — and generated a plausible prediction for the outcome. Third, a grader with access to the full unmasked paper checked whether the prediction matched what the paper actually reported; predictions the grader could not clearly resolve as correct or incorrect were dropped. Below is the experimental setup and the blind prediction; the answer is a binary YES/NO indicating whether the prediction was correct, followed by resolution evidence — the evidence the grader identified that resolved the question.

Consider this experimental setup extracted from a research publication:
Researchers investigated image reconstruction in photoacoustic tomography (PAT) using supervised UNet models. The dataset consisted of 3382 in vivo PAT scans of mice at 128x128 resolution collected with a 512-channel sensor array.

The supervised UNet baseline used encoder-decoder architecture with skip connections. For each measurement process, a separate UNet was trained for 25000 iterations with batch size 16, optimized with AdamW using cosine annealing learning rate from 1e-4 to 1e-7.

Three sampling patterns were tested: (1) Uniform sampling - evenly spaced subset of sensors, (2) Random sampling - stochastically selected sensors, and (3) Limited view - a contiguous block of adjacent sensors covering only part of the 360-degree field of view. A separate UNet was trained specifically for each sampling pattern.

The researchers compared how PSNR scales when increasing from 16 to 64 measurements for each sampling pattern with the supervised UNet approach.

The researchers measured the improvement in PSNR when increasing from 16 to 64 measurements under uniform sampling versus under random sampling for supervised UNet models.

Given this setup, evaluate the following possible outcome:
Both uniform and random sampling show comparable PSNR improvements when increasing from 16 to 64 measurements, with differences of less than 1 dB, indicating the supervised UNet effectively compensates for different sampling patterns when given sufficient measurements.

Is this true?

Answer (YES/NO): NO